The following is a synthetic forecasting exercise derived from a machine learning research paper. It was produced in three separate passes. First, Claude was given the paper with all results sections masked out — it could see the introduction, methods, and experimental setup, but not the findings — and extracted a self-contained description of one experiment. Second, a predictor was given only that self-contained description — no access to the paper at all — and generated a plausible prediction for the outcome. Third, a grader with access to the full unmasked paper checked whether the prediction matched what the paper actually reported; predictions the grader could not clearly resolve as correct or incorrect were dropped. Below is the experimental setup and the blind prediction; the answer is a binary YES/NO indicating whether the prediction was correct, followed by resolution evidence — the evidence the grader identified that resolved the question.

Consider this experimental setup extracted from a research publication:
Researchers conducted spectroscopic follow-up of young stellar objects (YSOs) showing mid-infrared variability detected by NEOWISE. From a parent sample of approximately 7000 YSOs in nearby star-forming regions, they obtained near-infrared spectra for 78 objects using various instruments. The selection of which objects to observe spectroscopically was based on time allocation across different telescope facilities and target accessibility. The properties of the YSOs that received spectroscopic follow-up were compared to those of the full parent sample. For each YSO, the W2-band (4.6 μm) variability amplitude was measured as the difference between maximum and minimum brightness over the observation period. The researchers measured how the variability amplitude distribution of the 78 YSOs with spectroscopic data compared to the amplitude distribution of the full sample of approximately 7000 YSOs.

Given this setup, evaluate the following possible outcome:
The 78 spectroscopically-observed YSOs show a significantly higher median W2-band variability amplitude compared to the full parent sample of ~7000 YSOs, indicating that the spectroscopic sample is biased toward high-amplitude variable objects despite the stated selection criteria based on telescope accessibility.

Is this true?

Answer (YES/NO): YES